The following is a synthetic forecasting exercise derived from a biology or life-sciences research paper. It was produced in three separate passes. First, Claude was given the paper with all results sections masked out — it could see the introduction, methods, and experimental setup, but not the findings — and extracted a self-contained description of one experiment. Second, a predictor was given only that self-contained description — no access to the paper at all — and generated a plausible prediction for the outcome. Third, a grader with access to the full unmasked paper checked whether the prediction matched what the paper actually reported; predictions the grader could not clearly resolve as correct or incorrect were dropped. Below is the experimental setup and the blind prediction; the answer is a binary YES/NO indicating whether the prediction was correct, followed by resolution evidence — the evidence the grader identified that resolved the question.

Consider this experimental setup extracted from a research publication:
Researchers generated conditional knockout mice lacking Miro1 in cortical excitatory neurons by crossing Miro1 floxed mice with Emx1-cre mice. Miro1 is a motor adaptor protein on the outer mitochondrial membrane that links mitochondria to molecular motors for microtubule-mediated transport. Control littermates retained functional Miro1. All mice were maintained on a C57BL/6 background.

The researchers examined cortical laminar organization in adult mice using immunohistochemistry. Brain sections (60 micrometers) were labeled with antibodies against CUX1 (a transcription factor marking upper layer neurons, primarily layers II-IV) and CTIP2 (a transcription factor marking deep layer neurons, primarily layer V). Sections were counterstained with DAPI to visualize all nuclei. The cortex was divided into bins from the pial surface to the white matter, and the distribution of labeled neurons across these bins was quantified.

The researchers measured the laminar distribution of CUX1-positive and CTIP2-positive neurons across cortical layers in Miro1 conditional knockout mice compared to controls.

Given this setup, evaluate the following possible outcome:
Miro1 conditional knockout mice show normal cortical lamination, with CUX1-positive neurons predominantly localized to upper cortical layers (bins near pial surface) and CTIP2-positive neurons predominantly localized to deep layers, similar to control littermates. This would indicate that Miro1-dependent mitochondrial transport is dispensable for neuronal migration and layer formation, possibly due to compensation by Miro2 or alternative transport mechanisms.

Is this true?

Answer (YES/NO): NO